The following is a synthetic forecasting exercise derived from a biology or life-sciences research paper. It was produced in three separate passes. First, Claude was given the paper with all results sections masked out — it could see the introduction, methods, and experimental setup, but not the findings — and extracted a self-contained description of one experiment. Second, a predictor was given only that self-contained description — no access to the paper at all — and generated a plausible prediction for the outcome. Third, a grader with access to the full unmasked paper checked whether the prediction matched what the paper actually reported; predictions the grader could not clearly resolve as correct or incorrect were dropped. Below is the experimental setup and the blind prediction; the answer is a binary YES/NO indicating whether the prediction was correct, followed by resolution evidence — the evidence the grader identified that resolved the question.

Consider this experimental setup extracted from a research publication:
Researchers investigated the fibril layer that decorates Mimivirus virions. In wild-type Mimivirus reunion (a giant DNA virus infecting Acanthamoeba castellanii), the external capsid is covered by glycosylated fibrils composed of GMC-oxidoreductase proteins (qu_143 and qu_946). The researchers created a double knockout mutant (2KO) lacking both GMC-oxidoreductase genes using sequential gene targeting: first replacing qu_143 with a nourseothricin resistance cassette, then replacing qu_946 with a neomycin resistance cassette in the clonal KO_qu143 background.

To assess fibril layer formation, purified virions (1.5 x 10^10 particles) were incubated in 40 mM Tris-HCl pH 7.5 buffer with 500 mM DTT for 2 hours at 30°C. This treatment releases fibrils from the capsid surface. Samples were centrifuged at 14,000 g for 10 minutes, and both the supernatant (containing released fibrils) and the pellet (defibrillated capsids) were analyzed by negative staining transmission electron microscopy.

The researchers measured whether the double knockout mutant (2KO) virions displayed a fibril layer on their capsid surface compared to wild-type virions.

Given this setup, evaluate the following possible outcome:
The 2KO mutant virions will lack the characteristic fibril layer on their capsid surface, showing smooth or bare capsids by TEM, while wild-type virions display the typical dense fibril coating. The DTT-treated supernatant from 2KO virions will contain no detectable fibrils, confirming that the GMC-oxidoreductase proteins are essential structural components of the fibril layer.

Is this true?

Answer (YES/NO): NO